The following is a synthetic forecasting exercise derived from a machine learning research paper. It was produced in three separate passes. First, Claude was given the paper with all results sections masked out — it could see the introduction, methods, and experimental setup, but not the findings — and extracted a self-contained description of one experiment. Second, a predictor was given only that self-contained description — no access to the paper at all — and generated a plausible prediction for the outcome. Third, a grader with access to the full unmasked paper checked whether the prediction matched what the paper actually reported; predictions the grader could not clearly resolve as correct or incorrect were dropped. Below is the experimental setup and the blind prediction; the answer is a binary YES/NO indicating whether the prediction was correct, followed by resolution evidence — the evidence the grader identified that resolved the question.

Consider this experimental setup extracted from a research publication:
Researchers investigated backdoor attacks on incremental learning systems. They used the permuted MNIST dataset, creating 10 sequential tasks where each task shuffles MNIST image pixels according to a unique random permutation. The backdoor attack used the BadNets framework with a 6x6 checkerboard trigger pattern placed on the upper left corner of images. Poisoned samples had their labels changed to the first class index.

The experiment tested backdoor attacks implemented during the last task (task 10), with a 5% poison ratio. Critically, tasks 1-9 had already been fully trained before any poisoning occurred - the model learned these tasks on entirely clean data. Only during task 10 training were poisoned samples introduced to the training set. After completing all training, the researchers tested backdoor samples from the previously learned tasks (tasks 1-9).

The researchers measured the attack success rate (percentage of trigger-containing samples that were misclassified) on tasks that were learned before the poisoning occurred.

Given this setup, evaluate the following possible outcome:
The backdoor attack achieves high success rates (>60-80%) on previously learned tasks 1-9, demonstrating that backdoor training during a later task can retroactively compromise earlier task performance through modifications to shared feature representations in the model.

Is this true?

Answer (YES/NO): NO